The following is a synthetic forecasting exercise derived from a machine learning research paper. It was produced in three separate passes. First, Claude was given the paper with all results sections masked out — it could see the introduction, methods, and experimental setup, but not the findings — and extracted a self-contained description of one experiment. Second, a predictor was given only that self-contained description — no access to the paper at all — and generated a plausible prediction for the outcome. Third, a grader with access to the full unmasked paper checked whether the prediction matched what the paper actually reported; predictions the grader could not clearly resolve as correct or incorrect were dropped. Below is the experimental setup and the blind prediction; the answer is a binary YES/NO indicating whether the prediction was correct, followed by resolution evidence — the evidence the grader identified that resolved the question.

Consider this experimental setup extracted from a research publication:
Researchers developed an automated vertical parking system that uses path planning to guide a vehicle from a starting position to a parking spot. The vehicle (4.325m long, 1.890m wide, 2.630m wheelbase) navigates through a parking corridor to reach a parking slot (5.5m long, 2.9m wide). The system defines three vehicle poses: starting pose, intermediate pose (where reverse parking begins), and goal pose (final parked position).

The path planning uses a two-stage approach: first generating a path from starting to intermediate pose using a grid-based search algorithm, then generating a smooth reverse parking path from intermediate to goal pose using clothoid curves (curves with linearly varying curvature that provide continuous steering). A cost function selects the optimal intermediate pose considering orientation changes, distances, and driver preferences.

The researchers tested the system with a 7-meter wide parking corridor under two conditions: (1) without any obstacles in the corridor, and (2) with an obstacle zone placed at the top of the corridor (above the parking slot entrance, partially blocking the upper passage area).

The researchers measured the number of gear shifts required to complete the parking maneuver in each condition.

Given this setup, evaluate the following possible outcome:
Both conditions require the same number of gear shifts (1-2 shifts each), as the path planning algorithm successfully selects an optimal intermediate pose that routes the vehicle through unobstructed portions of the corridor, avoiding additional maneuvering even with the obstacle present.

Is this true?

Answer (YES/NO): NO